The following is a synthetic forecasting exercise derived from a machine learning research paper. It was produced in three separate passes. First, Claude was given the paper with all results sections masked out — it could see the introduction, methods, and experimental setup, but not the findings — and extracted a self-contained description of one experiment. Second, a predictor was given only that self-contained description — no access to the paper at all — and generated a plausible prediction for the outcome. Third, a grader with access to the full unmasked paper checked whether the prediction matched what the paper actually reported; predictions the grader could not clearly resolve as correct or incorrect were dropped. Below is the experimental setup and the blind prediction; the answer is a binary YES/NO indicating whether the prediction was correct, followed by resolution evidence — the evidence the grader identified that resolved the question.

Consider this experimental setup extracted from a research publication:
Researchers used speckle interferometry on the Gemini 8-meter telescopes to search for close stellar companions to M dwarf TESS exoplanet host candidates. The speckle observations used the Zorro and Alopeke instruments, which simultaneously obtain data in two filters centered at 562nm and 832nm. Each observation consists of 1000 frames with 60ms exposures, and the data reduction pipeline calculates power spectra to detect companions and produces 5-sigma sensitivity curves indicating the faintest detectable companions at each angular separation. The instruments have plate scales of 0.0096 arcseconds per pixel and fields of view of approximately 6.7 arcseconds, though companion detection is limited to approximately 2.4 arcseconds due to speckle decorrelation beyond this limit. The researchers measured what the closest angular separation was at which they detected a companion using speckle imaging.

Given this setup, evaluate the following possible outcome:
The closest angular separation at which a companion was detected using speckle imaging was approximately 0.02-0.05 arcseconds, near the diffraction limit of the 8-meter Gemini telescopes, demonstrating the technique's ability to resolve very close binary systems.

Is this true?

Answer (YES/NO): YES